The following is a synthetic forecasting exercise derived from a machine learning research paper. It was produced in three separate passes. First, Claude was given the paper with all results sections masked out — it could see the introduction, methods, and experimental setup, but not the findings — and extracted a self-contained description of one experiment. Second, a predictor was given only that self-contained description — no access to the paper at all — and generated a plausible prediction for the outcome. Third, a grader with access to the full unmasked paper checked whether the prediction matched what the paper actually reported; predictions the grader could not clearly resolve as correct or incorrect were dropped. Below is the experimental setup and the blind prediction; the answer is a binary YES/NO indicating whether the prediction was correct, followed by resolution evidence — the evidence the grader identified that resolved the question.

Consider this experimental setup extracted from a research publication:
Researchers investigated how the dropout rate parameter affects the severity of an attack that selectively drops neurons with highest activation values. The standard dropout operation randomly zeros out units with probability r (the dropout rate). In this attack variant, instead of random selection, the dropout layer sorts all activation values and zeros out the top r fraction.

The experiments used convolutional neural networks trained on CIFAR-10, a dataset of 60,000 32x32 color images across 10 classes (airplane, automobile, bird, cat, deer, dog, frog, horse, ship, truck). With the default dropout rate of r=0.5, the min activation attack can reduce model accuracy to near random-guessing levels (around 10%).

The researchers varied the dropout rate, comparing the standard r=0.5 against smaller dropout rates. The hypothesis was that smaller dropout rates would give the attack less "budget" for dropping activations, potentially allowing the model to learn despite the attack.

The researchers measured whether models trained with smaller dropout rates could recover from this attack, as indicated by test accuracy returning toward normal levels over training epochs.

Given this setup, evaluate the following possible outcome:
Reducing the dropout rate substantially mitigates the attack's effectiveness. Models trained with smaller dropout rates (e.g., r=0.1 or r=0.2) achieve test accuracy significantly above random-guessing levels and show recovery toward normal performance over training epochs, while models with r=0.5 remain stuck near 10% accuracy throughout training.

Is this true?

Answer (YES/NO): YES